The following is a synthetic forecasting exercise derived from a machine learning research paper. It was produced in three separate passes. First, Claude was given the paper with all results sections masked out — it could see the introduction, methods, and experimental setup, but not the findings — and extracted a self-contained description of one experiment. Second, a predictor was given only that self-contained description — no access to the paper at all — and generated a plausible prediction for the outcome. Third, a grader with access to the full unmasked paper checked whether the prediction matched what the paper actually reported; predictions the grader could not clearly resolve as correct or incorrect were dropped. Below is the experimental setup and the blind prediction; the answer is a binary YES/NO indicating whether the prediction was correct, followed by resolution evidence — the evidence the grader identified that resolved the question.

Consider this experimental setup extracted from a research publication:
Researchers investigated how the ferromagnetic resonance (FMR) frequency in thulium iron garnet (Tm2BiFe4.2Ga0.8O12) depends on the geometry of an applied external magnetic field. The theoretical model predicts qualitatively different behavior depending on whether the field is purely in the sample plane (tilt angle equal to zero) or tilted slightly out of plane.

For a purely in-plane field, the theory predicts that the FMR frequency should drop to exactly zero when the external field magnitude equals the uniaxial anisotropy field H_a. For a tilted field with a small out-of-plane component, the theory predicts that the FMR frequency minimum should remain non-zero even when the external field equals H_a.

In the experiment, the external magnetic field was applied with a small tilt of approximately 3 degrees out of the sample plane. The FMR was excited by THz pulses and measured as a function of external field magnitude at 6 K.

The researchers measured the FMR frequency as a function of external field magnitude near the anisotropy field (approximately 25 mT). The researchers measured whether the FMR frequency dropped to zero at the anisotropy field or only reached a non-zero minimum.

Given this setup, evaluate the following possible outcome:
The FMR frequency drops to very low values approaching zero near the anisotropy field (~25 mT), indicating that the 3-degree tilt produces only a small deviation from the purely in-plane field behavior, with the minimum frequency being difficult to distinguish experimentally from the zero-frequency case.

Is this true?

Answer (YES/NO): NO